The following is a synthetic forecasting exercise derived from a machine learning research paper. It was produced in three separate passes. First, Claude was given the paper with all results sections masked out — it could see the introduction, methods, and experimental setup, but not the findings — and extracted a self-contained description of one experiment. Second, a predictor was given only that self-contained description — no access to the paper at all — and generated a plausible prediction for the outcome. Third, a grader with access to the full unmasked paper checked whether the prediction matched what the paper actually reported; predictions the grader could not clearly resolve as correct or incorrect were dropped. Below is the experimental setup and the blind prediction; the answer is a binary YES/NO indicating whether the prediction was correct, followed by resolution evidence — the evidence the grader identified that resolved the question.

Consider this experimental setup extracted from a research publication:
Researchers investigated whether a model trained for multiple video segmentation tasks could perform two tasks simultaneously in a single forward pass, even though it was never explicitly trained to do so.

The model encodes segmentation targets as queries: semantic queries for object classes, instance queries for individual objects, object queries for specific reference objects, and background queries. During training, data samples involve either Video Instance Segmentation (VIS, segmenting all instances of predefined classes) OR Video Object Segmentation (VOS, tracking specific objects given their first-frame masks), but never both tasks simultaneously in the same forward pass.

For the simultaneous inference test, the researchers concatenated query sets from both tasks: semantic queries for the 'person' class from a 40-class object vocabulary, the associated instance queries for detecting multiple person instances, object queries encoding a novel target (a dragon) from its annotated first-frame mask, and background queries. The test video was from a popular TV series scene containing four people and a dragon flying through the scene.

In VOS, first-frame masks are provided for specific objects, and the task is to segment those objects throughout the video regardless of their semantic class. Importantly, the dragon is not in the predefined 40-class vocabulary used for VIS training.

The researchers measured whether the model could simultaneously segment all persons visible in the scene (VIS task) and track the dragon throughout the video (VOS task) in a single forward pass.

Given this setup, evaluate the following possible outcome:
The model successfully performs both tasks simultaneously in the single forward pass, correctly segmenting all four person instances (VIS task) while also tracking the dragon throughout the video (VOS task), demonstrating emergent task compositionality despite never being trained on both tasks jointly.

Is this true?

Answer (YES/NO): YES